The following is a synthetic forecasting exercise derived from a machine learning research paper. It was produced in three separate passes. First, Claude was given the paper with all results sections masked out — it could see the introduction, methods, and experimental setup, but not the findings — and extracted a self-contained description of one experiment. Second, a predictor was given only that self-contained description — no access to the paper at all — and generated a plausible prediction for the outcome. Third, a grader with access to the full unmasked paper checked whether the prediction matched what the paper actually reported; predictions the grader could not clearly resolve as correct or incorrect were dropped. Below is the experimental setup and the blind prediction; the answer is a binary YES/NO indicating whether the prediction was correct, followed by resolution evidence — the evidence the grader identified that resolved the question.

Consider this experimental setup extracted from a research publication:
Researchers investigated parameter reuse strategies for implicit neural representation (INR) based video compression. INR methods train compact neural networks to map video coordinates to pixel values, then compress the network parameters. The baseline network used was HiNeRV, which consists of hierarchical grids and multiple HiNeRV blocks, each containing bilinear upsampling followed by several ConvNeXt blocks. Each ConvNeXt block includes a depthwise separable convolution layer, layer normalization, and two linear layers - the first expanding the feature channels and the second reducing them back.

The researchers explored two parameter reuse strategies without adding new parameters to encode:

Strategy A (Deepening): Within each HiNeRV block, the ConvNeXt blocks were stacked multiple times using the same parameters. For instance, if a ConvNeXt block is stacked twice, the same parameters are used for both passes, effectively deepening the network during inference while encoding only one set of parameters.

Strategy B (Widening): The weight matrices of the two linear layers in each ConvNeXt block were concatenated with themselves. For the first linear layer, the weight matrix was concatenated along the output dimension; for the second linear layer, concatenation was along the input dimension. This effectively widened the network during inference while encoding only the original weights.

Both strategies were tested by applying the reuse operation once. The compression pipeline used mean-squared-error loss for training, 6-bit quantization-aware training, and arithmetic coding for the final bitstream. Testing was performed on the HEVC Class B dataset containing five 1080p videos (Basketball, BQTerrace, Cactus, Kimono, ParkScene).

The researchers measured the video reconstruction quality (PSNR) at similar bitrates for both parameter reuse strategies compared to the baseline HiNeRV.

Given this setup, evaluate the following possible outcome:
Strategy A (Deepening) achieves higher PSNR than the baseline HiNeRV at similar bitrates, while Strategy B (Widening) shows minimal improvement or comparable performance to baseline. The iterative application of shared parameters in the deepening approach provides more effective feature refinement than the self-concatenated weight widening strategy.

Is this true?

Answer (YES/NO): YES